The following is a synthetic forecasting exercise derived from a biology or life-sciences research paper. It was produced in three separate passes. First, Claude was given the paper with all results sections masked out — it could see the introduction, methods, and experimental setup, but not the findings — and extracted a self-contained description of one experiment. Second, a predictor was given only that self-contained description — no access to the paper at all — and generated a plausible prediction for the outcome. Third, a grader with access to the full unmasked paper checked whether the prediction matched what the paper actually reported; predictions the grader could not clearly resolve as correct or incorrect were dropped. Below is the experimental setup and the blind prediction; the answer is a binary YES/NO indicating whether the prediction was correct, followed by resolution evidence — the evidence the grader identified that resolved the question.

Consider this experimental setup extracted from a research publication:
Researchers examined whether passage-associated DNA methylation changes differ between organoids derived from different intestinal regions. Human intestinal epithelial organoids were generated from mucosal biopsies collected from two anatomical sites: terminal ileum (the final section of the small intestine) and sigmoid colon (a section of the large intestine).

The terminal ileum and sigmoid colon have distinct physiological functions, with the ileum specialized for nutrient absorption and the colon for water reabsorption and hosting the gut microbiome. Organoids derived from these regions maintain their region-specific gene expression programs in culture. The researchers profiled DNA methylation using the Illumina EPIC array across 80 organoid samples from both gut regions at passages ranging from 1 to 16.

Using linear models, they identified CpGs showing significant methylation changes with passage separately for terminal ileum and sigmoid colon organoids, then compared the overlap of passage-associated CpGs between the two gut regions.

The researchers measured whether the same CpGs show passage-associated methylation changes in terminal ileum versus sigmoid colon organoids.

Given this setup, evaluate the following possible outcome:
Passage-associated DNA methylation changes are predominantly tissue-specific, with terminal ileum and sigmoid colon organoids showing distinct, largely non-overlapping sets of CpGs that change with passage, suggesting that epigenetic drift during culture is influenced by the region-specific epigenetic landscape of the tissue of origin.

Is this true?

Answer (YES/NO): NO